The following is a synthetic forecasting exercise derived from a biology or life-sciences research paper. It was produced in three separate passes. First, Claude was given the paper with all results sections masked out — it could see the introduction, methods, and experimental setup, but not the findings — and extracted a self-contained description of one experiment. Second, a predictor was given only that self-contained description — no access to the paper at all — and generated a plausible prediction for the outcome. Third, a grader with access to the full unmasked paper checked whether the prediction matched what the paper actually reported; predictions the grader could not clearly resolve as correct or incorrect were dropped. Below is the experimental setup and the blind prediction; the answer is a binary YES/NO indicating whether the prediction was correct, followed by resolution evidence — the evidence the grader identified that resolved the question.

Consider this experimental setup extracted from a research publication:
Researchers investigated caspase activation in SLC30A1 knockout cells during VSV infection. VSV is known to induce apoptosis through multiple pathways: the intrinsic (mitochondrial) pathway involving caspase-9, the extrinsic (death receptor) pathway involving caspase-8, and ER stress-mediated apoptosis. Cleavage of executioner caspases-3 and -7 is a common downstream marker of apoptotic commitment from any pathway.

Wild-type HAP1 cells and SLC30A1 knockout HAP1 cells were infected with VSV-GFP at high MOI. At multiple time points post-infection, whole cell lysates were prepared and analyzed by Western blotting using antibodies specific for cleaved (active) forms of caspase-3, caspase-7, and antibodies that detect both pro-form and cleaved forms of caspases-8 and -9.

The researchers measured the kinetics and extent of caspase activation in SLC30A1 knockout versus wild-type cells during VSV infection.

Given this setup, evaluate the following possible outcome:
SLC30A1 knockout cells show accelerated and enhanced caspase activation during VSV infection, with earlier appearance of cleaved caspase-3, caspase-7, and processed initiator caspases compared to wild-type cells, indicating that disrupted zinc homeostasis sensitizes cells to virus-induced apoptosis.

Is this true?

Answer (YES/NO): NO